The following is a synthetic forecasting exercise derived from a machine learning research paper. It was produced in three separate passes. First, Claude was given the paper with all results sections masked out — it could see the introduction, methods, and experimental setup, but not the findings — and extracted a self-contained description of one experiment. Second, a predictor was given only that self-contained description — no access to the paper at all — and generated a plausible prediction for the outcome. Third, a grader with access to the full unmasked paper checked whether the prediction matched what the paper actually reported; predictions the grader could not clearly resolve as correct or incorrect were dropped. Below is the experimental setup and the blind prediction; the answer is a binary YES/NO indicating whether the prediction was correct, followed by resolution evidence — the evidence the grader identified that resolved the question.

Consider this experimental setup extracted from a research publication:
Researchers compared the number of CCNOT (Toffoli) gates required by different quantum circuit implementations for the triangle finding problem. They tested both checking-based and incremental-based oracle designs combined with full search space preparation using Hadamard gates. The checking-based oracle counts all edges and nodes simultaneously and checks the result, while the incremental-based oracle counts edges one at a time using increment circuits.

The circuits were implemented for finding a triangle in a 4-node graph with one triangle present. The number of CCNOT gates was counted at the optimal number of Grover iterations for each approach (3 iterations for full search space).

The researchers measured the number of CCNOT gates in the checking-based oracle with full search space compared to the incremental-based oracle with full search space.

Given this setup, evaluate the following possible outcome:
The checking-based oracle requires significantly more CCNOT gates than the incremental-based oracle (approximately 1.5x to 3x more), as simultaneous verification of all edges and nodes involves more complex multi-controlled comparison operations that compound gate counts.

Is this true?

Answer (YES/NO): NO